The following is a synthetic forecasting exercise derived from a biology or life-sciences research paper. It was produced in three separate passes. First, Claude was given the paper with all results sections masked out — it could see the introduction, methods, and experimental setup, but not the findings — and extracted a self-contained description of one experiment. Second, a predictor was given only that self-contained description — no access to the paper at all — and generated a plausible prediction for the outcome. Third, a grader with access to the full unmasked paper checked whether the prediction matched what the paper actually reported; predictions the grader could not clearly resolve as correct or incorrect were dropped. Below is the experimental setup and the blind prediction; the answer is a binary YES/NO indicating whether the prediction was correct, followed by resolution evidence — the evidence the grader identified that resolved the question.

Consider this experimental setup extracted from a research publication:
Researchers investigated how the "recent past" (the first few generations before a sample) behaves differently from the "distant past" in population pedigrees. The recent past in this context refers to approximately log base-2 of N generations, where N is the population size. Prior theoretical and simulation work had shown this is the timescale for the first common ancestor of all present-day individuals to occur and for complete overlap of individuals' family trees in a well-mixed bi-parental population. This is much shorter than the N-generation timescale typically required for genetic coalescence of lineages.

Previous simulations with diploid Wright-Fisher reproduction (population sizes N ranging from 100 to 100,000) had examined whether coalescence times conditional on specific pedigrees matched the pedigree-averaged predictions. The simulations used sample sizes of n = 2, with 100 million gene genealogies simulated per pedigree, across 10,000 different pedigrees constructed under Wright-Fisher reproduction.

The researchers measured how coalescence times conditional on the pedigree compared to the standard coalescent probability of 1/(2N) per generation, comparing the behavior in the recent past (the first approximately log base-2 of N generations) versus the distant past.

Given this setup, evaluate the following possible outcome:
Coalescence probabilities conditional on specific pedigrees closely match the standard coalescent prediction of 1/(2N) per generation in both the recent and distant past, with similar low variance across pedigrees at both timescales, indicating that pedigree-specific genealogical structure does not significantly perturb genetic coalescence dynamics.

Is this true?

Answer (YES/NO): NO